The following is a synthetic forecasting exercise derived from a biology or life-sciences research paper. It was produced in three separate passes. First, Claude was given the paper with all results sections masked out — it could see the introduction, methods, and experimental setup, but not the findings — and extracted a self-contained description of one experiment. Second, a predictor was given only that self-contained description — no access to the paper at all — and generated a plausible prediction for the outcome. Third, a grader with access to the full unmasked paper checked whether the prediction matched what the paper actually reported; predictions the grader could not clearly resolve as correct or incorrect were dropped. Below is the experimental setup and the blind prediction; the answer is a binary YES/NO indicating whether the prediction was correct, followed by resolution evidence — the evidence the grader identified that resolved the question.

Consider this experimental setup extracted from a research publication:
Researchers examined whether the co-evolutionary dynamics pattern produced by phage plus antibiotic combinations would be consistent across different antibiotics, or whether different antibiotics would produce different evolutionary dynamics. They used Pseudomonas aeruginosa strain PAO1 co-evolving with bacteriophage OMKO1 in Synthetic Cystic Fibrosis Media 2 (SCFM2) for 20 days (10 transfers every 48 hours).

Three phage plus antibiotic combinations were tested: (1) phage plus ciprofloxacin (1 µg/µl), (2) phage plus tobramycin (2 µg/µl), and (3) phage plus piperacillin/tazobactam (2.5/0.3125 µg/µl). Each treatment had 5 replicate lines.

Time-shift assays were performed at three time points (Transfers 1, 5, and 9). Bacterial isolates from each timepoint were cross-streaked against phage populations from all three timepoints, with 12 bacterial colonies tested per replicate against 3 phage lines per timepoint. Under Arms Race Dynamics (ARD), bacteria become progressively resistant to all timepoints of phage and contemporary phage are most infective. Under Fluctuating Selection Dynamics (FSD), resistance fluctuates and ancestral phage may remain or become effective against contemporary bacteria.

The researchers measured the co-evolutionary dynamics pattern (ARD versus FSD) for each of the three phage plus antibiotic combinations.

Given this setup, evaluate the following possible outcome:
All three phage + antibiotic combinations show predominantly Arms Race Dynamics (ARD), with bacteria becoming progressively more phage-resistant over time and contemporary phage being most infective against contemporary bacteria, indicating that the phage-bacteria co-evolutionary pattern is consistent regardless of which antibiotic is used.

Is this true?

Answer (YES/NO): NO